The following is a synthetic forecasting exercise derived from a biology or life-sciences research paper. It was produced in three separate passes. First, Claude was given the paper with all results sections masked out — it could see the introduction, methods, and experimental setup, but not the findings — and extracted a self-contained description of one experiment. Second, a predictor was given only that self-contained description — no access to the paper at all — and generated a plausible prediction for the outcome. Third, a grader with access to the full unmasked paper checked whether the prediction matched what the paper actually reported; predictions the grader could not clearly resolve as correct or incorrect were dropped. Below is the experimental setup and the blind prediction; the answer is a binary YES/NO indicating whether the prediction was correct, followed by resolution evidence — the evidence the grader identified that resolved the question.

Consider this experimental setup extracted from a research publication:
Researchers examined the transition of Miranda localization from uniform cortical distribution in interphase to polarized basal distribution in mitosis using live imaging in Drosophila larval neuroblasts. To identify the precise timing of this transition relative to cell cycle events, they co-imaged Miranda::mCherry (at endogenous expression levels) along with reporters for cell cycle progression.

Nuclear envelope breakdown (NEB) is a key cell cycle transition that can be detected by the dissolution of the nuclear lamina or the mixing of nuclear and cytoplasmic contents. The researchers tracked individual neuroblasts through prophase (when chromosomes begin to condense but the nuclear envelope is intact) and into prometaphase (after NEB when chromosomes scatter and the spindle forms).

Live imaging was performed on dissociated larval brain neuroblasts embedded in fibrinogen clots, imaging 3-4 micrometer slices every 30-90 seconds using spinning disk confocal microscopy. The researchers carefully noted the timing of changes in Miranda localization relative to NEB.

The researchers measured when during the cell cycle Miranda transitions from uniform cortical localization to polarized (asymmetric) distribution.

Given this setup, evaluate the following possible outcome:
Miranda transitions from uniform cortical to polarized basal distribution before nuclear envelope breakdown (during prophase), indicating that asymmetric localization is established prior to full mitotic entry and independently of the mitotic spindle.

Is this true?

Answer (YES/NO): NO